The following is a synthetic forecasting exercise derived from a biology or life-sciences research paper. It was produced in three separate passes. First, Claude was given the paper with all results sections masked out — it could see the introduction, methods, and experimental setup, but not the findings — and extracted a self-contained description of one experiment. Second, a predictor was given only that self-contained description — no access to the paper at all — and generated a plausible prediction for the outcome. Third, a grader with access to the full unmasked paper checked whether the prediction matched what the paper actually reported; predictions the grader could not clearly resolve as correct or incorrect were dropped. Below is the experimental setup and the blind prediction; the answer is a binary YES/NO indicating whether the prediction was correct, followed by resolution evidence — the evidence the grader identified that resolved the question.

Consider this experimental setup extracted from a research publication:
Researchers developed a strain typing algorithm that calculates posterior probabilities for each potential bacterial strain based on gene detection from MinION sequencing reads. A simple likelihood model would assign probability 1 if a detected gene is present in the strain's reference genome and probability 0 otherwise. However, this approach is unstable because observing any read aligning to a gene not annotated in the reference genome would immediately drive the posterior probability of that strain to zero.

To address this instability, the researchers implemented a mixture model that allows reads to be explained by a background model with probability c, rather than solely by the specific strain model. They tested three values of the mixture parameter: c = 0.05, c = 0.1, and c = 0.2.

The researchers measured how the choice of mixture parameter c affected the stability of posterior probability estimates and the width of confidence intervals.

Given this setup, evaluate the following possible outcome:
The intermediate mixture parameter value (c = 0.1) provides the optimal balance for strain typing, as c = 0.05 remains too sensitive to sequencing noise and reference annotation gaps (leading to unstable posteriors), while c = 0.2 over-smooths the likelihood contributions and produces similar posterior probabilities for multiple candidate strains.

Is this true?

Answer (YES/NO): NO